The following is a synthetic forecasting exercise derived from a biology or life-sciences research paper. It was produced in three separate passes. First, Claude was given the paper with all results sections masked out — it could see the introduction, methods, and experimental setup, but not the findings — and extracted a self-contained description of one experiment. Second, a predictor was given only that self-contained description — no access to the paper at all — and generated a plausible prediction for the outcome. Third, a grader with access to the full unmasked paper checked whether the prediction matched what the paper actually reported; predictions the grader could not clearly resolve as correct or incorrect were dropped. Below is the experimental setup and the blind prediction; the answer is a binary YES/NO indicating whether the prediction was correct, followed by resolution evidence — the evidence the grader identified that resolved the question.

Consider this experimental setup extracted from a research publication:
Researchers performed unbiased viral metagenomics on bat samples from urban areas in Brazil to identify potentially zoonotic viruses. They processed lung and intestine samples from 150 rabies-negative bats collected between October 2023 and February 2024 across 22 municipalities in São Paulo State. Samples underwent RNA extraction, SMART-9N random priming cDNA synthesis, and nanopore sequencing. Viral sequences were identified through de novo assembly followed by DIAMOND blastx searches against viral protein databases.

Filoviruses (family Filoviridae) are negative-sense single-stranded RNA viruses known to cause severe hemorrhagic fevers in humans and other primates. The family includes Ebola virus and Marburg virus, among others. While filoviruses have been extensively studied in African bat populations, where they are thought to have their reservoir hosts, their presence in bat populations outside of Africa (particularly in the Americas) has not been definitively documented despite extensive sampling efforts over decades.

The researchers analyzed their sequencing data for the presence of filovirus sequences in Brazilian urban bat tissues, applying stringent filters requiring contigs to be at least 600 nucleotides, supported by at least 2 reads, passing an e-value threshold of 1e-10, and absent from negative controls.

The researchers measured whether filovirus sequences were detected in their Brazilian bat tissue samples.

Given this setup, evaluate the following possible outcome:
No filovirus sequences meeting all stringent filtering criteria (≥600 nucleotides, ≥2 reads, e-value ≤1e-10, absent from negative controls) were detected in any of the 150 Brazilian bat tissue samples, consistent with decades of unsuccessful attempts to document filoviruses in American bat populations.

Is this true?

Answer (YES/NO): NO